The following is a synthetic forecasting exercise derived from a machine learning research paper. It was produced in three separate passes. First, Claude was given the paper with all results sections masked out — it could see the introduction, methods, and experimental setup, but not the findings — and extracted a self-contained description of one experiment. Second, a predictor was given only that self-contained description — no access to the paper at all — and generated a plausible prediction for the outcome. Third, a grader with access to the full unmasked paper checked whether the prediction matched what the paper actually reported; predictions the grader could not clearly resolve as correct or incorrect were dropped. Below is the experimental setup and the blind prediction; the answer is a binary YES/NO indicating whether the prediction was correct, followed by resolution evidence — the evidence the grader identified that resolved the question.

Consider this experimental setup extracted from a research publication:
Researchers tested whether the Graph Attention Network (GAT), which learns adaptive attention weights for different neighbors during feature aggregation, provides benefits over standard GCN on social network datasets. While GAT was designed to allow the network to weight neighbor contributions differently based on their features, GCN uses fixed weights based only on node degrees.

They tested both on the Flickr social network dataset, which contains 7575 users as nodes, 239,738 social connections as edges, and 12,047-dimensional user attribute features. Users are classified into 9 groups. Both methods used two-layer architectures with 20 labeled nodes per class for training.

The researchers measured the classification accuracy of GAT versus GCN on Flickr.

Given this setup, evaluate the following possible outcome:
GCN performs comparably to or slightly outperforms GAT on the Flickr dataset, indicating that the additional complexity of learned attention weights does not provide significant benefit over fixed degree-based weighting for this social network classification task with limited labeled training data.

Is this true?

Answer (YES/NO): YES